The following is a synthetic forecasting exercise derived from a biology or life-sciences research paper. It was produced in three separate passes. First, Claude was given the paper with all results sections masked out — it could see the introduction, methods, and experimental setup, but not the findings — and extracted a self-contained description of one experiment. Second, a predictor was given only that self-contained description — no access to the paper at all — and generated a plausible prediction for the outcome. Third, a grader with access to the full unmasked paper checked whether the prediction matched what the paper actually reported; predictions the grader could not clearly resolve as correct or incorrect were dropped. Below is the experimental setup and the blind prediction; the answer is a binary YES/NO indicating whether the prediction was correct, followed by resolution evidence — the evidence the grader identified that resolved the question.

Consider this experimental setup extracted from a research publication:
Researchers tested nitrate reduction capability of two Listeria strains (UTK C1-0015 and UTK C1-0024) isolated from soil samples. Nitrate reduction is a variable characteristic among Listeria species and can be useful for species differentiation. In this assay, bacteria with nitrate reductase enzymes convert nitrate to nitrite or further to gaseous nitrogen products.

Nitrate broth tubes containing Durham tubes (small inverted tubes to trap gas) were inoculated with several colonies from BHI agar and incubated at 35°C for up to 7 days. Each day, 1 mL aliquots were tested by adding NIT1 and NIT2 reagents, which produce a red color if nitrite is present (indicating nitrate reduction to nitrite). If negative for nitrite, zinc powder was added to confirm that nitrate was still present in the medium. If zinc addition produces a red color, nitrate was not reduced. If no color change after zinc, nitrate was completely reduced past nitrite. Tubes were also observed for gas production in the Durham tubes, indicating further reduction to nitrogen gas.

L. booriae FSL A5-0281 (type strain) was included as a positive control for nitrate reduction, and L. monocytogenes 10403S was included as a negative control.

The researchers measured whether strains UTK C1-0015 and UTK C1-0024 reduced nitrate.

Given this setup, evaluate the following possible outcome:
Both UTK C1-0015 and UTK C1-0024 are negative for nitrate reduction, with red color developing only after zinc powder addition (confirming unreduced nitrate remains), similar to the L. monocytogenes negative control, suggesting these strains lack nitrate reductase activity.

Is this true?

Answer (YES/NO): YES